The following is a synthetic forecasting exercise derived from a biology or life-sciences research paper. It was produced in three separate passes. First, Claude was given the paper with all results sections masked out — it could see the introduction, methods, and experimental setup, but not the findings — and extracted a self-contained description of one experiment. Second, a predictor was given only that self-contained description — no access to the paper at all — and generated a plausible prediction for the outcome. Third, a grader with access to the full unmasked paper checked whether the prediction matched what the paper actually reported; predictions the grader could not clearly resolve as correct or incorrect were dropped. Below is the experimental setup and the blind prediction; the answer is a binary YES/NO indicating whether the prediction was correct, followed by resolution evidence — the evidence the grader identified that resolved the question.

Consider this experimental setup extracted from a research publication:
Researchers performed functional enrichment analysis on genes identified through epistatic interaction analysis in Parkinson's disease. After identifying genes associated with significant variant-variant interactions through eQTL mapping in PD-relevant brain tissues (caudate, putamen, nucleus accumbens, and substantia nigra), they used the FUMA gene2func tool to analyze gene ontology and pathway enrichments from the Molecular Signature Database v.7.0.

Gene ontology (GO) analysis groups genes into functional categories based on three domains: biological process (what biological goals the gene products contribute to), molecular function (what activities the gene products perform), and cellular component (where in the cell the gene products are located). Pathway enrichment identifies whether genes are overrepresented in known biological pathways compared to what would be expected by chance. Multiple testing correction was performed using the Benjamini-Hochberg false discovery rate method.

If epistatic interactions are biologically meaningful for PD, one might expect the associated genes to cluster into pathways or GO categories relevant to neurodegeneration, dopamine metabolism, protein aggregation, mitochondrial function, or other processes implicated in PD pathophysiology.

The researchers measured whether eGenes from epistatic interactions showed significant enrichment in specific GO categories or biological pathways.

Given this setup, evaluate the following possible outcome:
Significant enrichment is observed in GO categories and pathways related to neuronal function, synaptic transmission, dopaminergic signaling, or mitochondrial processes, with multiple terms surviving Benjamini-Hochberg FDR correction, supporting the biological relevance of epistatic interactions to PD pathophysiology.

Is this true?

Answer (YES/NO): NO